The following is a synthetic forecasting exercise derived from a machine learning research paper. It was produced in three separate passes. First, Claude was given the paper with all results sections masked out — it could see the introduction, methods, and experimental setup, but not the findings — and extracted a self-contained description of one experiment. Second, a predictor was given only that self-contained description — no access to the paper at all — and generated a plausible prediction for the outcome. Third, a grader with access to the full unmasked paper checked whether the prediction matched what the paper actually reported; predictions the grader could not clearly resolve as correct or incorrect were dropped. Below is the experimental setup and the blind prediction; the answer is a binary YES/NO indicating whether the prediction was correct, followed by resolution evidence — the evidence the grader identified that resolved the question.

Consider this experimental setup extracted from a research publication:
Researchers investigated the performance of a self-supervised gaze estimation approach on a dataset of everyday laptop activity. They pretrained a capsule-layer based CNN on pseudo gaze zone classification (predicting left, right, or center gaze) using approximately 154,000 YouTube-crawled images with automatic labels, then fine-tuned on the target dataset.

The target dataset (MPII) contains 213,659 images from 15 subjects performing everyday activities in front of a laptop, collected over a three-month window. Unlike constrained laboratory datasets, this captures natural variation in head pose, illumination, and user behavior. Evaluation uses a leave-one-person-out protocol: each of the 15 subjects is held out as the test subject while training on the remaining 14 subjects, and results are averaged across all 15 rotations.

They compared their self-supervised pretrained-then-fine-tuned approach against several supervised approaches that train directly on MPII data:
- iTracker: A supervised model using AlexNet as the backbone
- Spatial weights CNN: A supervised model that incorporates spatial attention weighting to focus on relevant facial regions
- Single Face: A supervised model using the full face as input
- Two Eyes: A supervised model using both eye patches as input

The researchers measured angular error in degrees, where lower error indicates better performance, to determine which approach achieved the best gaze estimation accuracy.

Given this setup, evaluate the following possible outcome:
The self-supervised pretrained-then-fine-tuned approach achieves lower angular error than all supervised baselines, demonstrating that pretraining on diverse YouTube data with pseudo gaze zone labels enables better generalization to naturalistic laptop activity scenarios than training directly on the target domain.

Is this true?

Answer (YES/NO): NO